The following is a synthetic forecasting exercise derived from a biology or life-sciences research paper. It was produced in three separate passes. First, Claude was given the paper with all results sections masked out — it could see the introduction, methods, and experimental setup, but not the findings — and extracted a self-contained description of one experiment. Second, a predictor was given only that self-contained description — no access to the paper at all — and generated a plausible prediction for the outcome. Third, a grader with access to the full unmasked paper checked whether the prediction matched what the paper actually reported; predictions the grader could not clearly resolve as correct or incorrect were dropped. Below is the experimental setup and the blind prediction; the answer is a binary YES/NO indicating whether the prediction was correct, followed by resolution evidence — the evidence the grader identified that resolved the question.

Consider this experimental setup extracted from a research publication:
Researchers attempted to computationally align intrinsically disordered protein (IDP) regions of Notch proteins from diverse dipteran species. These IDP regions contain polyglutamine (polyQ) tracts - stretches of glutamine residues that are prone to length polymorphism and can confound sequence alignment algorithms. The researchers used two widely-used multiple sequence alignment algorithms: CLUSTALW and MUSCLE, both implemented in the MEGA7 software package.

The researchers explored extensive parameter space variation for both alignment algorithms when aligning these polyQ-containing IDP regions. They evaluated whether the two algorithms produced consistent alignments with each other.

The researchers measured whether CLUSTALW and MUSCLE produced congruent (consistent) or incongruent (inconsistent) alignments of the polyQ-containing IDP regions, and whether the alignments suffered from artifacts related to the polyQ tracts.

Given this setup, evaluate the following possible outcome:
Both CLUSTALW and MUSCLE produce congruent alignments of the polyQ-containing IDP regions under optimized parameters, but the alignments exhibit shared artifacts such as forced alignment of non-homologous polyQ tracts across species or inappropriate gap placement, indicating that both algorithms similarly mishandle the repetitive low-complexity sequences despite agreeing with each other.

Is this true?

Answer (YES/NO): NO